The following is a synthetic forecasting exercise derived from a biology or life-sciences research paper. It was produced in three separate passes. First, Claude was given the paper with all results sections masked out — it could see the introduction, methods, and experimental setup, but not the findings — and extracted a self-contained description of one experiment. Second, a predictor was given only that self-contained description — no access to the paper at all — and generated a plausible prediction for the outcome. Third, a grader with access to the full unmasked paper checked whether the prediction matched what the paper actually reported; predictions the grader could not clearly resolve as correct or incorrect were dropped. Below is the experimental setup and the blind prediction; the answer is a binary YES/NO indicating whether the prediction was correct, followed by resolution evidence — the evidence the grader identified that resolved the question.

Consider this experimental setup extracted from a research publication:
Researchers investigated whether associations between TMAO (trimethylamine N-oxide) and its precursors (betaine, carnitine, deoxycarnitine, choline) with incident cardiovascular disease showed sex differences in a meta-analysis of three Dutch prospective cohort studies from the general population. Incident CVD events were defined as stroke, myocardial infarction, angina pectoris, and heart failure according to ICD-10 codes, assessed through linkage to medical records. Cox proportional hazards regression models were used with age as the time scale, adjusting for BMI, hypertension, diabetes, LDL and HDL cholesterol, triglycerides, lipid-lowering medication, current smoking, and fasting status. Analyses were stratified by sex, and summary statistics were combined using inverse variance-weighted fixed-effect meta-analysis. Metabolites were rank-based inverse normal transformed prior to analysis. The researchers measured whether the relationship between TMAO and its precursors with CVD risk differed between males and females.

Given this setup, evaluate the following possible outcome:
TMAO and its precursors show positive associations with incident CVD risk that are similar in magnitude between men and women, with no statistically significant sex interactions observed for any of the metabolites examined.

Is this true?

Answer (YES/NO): NO